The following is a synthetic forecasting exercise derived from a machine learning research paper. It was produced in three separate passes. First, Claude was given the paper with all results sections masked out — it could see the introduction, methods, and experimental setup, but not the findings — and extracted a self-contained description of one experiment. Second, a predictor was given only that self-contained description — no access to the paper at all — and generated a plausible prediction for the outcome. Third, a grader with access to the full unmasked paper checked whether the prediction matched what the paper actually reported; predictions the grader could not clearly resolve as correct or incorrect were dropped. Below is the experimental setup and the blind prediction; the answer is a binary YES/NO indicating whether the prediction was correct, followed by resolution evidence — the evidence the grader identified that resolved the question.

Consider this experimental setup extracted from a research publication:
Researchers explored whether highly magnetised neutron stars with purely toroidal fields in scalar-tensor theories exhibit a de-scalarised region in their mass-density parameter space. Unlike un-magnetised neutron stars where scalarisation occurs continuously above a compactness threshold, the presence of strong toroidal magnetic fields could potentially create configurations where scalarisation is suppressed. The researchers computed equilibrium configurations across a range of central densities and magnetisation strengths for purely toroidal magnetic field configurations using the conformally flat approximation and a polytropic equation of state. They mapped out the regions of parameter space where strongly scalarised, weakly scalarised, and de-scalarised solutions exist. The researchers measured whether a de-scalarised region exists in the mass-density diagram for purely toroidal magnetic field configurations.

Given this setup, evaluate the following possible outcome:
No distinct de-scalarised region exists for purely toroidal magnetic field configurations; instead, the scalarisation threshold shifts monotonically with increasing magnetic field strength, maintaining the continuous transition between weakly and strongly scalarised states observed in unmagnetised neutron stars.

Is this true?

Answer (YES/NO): NO